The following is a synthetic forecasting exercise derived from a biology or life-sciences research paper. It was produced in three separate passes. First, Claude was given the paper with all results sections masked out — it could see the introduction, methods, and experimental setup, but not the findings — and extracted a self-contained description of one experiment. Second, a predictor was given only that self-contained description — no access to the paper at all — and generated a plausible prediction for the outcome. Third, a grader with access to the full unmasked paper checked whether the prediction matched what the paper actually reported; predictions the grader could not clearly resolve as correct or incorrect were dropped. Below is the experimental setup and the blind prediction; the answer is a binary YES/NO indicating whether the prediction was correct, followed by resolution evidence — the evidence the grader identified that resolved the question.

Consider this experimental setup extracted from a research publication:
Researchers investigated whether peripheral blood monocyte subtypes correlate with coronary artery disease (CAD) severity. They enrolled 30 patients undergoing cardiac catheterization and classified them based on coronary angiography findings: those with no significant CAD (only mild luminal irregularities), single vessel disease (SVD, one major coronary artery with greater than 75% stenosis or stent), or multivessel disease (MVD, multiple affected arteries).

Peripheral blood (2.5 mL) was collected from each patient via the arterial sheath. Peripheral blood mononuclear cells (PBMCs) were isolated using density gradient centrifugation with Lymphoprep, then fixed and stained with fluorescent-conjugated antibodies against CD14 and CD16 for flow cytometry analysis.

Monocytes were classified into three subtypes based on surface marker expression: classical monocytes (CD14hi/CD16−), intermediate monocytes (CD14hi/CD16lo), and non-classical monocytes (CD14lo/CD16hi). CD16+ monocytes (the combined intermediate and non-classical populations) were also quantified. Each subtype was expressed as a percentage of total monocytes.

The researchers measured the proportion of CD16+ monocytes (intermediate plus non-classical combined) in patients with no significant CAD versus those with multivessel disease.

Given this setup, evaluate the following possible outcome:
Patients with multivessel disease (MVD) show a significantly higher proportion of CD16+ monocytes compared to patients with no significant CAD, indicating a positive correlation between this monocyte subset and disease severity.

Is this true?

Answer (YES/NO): YES